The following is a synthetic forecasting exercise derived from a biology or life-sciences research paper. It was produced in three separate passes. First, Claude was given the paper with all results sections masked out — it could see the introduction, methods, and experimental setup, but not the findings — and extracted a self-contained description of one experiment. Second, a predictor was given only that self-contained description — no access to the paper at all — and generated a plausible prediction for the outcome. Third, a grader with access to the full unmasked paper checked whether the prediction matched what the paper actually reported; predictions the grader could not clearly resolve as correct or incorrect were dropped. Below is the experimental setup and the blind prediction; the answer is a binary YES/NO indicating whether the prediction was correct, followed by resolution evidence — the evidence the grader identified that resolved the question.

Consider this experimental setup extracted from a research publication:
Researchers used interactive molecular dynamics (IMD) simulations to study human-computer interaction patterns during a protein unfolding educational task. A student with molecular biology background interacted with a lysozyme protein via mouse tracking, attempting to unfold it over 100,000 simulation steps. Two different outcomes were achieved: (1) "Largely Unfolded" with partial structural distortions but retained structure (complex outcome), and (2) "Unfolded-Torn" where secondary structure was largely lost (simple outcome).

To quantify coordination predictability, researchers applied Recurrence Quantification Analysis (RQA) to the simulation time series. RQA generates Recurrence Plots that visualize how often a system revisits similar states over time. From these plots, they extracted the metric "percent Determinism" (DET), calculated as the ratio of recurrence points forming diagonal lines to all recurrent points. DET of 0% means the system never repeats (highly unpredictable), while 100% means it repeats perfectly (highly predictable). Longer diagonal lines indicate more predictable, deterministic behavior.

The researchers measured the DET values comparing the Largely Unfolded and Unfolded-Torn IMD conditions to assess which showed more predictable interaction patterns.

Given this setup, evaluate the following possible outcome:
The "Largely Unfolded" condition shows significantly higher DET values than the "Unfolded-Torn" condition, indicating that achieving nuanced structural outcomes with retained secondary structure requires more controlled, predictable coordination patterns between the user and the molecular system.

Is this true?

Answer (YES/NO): NO